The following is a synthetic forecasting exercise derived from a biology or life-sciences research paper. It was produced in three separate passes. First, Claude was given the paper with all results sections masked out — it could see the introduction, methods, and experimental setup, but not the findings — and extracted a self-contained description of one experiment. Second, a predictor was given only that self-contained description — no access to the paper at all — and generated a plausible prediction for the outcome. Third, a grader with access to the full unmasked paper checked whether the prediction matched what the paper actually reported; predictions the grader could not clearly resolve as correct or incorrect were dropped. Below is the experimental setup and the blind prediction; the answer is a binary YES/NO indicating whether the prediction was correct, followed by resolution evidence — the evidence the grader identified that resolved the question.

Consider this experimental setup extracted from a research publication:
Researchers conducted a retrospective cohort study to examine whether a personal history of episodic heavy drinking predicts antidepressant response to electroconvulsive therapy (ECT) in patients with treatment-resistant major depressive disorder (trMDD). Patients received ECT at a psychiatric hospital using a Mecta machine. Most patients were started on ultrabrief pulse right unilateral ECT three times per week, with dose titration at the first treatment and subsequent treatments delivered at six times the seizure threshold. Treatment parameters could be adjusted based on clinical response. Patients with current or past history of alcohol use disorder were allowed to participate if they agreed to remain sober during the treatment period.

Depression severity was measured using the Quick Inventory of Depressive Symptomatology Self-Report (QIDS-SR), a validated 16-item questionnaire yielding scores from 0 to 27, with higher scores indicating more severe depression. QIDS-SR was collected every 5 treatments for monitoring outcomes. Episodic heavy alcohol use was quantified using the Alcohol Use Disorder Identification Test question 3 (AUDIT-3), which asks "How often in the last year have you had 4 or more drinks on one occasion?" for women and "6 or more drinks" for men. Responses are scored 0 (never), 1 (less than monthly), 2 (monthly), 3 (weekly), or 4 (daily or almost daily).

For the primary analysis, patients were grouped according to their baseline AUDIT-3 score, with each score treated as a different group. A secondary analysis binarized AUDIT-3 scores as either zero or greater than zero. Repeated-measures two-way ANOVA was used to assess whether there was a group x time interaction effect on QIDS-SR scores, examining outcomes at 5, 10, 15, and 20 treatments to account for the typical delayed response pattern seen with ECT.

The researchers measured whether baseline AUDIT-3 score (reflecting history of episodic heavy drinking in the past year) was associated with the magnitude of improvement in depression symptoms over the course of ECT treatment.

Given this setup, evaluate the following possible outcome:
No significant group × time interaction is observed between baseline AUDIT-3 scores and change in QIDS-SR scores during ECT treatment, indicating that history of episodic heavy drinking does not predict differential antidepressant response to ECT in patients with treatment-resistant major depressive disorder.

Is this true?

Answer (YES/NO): YES